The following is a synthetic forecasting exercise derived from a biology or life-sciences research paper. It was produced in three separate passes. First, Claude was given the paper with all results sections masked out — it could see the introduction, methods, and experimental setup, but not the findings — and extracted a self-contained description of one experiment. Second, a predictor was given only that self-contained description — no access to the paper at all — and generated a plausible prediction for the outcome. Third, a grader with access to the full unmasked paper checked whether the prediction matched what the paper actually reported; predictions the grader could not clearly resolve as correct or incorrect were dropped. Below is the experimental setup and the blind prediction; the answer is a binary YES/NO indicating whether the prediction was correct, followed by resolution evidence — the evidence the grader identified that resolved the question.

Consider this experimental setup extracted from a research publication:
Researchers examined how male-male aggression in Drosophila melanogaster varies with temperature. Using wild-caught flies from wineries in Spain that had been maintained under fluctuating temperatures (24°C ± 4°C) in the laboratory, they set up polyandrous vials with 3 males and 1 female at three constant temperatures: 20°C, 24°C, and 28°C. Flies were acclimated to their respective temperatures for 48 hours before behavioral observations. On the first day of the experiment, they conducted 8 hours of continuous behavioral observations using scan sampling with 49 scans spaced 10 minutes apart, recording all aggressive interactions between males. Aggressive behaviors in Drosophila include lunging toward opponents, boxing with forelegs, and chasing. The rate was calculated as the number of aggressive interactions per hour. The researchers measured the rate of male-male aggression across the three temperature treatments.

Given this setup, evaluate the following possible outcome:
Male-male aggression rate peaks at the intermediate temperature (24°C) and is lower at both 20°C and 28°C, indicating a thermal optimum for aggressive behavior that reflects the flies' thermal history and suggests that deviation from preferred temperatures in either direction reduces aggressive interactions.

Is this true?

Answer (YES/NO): NO